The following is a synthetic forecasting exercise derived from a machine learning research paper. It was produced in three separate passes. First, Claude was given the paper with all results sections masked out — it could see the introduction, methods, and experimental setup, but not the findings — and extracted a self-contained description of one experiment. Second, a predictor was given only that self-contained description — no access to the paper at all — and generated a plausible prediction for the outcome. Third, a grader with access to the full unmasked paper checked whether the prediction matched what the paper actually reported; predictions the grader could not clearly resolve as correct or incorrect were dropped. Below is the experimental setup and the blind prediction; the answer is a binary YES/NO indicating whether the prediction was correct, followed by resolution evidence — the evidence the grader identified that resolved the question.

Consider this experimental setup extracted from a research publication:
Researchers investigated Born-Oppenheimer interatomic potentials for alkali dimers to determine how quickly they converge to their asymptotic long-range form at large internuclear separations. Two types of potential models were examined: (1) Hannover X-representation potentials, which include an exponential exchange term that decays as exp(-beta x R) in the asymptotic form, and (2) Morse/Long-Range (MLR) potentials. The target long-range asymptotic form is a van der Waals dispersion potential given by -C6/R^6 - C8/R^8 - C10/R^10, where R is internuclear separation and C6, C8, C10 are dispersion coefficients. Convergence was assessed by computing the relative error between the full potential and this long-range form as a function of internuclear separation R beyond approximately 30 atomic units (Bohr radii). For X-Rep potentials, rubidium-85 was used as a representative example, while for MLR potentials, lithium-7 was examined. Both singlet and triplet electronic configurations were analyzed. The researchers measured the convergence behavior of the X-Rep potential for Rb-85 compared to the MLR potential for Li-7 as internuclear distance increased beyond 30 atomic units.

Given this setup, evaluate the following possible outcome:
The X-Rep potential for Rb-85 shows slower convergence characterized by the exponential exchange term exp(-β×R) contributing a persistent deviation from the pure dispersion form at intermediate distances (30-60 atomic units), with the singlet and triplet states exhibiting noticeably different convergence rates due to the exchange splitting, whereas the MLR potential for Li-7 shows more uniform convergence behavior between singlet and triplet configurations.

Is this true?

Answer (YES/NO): NO